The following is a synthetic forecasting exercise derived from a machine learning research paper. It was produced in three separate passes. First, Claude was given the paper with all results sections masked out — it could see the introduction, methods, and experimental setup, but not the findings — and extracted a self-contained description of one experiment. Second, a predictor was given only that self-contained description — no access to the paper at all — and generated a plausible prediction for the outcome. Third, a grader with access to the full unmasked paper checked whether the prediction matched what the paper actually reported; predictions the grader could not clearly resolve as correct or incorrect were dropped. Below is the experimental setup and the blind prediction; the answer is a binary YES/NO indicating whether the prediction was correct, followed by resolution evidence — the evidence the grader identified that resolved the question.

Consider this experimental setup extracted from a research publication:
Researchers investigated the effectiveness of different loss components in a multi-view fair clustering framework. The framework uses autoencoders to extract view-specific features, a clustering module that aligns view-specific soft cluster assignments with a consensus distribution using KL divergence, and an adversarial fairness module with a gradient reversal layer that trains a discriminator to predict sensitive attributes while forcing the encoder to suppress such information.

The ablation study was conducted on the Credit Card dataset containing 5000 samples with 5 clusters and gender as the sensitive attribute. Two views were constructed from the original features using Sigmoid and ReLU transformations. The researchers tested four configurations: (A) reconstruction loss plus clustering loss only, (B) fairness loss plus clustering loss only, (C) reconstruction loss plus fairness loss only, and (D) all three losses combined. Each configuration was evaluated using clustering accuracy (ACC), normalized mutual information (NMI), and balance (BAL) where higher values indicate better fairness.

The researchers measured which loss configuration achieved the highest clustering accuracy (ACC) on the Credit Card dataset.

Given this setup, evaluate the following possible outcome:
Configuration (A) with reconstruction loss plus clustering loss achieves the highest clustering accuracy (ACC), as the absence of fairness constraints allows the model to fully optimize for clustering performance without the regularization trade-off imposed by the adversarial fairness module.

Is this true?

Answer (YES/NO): YES